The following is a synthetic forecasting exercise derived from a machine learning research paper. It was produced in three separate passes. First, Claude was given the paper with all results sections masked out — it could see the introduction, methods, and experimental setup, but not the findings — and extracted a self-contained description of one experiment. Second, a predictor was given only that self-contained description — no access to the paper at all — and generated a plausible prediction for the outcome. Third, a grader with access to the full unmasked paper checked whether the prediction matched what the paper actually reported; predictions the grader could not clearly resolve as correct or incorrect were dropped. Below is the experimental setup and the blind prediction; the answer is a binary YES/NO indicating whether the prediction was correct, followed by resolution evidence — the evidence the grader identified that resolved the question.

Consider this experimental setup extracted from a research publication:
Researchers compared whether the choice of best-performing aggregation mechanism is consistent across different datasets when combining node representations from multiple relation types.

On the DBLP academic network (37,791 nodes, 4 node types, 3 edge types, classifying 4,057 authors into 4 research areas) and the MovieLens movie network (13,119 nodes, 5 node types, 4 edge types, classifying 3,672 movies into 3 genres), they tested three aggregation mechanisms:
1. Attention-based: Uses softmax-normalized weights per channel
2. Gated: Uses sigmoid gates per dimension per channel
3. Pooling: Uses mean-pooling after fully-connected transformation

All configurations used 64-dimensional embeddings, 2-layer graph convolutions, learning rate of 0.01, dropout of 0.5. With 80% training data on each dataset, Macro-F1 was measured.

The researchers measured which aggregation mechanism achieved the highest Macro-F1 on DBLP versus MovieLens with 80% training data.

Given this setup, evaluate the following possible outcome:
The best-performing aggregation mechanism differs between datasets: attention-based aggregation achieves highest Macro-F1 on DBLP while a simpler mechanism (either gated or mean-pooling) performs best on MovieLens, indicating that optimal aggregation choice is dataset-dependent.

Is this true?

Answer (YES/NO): NO